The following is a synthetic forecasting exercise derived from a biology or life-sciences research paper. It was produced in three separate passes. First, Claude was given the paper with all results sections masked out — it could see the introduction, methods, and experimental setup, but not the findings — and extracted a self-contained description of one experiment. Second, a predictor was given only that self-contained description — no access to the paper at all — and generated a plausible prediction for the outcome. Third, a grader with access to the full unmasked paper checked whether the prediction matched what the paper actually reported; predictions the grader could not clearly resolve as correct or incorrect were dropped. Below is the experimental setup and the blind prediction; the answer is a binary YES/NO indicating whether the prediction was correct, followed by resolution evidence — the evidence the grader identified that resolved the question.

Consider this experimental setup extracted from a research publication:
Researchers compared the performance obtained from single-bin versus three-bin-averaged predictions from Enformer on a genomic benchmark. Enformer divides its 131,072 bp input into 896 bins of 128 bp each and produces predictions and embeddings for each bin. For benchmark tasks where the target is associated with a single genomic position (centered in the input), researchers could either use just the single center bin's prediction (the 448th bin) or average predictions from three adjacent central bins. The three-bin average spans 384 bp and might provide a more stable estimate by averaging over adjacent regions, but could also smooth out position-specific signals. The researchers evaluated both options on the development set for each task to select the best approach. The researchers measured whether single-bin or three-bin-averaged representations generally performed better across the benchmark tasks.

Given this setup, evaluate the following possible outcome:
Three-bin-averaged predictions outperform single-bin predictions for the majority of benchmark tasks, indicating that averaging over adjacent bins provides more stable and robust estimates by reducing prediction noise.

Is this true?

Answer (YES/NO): YES